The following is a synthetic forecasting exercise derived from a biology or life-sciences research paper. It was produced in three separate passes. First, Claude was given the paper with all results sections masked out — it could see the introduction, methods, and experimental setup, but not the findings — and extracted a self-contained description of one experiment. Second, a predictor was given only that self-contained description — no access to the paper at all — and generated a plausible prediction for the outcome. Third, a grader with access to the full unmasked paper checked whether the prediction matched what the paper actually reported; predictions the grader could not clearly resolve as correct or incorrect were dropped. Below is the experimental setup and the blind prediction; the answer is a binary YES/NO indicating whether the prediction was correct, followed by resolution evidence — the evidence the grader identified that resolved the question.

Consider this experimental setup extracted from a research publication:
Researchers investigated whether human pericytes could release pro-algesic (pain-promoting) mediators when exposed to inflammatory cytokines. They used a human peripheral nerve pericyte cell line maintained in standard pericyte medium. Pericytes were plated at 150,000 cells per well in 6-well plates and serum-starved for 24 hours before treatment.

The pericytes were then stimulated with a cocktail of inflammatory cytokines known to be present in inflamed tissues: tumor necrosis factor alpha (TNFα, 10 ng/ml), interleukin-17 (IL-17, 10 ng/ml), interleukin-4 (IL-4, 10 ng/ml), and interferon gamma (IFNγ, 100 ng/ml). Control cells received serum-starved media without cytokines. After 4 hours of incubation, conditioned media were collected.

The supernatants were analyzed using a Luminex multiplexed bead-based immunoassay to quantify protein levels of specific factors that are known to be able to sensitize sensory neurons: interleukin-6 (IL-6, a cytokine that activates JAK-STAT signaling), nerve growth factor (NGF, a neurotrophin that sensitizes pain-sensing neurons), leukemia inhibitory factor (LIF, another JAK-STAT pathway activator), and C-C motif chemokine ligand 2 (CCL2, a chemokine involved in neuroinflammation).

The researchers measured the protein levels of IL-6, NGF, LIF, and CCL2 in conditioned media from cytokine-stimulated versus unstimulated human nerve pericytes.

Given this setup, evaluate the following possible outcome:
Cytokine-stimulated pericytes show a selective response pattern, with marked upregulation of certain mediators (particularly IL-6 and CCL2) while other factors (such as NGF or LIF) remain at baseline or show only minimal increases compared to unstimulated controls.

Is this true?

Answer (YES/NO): YES